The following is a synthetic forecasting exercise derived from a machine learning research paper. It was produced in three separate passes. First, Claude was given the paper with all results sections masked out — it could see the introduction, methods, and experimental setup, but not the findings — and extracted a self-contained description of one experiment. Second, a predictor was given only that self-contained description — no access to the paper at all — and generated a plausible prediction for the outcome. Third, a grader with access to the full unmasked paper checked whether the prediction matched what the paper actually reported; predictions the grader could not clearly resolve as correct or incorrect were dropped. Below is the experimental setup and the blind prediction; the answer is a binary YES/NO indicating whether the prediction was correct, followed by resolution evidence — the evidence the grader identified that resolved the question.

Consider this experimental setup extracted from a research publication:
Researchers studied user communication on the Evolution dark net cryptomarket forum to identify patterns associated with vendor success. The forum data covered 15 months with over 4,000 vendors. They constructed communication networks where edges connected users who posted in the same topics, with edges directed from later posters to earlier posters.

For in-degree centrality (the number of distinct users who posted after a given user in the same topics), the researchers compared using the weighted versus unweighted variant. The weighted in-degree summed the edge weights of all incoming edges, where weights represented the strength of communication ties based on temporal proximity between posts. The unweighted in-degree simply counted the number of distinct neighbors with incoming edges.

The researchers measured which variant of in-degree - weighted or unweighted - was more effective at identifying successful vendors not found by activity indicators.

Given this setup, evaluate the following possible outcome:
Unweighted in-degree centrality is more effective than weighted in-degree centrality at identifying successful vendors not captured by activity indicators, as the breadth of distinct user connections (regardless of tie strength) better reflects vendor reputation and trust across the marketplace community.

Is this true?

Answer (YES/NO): YES